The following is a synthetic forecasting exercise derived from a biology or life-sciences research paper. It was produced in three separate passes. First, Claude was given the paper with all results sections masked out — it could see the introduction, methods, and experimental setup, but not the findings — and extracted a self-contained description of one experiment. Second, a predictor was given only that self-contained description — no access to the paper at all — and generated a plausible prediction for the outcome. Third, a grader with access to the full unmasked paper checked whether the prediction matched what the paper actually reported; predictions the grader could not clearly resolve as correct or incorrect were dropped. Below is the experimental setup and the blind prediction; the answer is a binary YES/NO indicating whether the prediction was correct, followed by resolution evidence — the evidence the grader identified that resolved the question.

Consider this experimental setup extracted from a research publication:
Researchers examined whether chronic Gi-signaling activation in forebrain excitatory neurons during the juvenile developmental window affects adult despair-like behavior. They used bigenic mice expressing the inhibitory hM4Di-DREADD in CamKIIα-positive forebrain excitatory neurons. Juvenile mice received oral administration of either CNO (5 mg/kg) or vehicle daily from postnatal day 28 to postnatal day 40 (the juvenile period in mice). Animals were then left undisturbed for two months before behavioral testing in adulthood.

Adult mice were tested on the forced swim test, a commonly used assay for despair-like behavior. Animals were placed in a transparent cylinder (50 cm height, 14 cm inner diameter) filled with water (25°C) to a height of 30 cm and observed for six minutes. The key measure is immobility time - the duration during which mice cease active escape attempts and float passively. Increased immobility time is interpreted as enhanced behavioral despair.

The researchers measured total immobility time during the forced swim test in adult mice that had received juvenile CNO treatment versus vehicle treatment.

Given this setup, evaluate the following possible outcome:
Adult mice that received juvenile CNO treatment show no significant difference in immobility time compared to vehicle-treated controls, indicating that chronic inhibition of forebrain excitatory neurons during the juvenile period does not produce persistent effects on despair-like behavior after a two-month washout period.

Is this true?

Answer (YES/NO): YES